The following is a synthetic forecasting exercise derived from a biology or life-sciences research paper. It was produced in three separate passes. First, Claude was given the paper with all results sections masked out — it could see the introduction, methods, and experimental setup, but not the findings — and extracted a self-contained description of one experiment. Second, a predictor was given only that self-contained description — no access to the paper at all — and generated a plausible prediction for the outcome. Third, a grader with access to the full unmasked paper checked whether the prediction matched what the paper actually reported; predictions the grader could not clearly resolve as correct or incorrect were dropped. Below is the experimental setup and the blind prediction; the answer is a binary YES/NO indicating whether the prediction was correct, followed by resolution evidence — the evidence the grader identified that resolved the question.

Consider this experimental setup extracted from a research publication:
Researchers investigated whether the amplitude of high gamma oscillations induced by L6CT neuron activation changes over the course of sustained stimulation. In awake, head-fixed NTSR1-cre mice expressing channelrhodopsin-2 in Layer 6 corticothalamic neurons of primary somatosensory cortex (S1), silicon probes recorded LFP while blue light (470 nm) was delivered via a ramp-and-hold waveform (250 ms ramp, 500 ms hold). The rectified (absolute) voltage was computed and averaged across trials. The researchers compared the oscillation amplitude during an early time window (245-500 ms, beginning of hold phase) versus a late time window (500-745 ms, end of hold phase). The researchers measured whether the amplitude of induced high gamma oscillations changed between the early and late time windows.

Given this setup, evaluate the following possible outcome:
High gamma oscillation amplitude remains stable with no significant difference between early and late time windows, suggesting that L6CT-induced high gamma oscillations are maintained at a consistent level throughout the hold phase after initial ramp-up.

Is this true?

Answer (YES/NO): NO